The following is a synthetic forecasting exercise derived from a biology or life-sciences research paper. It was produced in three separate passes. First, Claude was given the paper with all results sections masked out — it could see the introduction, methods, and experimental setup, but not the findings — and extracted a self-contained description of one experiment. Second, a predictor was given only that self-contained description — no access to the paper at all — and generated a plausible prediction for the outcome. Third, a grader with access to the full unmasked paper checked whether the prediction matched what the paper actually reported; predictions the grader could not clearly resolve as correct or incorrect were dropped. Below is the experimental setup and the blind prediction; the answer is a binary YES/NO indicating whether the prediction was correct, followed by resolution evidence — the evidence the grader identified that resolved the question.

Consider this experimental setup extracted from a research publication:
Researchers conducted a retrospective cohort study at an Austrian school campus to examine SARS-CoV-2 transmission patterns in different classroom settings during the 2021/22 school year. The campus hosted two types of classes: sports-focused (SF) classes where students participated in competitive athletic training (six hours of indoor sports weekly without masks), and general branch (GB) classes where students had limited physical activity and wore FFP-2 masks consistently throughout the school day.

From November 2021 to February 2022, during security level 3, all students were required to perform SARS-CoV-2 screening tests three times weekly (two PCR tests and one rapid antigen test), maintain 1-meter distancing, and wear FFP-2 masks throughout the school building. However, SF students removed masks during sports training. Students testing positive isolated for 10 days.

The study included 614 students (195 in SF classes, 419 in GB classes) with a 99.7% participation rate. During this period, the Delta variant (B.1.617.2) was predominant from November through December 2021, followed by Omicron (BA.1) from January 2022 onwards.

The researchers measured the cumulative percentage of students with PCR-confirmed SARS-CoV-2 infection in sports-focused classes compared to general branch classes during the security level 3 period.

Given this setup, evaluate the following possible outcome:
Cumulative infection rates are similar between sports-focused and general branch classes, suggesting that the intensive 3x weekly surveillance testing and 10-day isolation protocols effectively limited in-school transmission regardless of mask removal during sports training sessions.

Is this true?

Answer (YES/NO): NO